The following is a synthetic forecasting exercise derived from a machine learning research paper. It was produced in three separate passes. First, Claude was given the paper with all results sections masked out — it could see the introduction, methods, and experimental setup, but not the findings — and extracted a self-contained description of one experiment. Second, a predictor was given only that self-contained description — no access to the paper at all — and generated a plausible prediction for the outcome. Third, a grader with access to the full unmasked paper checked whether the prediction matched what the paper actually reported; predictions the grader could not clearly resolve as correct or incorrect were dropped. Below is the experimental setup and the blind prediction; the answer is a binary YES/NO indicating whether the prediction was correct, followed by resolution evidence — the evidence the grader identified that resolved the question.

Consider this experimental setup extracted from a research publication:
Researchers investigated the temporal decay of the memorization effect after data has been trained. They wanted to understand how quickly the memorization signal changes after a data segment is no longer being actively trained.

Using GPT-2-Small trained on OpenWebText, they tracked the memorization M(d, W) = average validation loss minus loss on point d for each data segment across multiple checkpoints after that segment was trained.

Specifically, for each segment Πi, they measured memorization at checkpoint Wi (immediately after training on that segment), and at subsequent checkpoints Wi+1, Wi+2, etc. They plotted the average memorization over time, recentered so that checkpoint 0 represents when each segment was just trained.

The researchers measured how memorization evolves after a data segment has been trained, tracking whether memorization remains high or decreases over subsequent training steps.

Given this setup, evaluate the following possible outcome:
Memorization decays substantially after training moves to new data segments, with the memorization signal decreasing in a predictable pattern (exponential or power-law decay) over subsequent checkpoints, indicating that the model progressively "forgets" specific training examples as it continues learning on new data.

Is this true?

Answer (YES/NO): NO